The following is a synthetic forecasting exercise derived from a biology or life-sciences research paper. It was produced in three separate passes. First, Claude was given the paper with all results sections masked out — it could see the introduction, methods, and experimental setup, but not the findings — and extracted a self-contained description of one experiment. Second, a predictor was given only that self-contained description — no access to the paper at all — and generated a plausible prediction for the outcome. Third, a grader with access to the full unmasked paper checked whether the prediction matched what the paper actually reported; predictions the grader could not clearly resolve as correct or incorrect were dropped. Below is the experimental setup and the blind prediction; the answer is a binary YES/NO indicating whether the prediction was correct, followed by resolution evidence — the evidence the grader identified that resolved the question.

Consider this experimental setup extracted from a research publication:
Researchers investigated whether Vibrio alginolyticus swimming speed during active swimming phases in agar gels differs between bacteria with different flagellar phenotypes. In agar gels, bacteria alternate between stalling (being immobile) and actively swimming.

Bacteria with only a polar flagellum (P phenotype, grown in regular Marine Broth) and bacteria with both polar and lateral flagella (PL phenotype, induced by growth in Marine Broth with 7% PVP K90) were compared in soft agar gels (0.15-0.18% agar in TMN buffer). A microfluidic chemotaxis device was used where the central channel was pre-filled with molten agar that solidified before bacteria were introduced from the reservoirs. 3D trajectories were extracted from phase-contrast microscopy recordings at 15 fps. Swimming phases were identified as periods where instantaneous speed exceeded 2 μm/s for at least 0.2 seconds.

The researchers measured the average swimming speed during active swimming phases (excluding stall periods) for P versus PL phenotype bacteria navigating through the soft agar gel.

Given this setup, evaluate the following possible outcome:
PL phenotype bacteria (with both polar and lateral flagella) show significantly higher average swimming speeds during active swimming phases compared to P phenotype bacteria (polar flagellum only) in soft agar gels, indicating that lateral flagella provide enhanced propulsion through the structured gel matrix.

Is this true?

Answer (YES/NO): NO